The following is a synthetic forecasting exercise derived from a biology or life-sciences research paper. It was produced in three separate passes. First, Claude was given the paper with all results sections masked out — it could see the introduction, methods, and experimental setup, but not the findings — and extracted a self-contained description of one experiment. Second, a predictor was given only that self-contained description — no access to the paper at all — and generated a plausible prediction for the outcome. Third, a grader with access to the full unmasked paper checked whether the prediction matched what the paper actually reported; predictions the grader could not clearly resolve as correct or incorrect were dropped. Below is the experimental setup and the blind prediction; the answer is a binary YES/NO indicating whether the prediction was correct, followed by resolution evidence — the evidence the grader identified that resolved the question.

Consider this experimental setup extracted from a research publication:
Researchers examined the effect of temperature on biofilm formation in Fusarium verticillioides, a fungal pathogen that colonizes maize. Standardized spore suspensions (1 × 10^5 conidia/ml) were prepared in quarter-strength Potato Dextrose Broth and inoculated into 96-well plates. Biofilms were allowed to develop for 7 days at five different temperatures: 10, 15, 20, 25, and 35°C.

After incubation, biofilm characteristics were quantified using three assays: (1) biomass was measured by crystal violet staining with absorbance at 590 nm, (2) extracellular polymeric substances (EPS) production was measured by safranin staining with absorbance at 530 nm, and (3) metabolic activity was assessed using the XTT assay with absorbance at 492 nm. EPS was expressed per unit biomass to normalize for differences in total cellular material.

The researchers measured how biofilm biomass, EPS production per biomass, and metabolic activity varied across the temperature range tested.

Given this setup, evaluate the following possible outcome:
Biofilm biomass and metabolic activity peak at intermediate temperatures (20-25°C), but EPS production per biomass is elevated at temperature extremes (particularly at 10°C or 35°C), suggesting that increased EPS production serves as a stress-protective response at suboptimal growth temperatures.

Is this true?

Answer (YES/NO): NO